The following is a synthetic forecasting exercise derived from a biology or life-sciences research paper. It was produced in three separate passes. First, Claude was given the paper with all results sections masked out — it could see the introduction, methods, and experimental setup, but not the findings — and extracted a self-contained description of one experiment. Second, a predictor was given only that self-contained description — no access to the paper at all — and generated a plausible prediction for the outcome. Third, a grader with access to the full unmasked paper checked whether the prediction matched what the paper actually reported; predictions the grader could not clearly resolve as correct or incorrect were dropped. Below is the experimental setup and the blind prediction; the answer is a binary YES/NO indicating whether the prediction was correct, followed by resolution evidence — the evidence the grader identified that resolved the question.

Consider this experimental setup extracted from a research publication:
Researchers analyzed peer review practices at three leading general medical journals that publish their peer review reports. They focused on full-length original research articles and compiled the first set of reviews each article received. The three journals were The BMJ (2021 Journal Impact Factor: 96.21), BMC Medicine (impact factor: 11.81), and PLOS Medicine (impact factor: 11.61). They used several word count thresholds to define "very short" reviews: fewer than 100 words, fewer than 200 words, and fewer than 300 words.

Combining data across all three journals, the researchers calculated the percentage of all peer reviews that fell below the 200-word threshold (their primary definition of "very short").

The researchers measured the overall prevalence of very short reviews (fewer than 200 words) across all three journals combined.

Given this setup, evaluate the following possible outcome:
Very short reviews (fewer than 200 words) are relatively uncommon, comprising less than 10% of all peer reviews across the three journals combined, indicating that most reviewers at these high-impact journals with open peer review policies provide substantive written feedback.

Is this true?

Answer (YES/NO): NO